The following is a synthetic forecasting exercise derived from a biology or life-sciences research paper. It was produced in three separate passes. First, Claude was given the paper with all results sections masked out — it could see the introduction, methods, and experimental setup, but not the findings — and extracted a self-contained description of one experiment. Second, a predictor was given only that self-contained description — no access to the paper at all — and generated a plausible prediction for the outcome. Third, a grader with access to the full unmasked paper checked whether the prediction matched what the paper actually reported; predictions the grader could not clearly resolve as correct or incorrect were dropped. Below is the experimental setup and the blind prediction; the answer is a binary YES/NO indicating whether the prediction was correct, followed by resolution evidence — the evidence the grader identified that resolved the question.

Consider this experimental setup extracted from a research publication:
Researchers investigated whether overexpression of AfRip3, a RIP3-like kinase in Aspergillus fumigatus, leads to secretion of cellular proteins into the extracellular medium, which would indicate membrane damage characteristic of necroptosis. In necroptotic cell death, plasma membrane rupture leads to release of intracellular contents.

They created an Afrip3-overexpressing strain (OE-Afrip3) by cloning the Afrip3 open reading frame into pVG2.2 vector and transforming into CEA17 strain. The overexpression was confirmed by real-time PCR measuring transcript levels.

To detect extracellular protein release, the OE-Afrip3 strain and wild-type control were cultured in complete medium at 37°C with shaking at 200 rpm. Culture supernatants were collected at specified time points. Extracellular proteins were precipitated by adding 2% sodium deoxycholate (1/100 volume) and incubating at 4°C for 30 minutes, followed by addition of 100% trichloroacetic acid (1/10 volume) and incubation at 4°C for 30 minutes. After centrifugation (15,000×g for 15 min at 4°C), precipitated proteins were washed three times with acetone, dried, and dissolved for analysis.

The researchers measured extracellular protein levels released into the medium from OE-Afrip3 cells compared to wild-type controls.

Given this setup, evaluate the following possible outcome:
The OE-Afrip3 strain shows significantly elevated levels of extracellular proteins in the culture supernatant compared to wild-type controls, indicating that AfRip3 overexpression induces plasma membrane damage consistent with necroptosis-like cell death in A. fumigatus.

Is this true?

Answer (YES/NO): YES